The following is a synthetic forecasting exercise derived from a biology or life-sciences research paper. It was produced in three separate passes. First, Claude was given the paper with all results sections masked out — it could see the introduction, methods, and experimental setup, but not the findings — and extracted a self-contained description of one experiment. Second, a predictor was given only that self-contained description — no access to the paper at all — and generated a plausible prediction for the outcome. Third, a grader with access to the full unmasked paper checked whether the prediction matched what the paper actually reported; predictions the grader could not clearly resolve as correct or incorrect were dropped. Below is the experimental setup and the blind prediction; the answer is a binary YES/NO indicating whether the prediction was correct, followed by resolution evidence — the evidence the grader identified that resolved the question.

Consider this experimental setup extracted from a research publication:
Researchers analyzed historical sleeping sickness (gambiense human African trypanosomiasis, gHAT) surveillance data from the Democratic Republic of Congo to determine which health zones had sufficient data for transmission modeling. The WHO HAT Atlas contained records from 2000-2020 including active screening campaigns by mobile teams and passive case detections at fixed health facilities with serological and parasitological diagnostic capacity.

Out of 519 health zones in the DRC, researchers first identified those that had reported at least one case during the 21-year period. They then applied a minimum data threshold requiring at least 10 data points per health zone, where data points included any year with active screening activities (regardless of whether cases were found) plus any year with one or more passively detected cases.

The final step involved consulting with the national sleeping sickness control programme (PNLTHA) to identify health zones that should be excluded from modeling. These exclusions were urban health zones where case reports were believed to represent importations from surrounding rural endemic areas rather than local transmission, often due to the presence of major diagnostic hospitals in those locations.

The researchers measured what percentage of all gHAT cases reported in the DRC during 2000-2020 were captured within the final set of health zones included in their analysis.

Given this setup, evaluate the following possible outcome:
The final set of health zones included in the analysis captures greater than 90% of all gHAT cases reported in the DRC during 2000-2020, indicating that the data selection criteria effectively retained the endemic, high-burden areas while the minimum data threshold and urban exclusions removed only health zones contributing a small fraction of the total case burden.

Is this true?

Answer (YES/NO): YES